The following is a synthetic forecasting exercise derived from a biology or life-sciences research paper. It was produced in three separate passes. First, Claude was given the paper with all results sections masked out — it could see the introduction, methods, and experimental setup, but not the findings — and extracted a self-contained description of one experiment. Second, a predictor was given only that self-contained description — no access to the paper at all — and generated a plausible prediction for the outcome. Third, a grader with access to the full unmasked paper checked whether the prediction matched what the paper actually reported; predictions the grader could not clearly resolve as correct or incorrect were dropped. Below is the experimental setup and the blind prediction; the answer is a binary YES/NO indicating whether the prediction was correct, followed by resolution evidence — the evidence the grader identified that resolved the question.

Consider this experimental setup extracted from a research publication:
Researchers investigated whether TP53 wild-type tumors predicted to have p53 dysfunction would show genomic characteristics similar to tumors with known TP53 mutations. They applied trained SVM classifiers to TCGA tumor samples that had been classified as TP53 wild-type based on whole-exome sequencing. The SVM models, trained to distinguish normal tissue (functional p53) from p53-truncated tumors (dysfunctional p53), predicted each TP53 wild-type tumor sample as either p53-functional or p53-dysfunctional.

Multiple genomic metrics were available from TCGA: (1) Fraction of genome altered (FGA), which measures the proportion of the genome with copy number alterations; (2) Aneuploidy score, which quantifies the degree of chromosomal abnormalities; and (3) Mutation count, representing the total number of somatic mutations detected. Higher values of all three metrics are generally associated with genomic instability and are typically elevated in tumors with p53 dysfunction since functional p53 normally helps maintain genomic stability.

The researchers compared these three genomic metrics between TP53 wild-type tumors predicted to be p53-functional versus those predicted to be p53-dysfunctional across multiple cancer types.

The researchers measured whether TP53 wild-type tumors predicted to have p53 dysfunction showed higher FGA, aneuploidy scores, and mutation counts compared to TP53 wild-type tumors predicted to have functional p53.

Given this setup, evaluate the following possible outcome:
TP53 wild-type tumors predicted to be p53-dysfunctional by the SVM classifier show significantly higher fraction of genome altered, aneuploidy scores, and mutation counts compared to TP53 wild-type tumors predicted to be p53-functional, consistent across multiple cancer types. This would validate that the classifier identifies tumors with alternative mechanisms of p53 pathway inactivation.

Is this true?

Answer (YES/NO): YES